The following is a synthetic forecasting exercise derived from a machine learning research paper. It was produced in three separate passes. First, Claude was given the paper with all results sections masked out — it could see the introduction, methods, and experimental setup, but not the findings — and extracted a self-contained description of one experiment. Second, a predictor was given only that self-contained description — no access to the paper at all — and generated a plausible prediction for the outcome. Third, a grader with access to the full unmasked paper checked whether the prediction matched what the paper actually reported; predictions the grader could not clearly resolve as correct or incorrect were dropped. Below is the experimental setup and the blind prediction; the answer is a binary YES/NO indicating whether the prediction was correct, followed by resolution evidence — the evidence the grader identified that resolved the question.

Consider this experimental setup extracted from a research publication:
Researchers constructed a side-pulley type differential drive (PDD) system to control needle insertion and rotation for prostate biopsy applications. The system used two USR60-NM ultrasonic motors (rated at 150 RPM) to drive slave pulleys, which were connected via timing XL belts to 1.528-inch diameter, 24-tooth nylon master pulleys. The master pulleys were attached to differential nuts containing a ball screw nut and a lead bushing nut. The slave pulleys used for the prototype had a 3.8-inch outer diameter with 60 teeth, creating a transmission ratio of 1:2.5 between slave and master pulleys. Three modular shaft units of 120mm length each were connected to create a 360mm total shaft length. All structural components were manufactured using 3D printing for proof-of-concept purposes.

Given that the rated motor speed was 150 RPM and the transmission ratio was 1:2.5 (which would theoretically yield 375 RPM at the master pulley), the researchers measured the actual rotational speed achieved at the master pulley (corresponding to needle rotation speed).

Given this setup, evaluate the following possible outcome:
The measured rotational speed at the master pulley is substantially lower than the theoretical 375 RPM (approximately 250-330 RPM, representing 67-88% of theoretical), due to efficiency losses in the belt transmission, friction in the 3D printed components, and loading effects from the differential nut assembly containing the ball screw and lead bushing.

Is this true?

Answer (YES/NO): NO